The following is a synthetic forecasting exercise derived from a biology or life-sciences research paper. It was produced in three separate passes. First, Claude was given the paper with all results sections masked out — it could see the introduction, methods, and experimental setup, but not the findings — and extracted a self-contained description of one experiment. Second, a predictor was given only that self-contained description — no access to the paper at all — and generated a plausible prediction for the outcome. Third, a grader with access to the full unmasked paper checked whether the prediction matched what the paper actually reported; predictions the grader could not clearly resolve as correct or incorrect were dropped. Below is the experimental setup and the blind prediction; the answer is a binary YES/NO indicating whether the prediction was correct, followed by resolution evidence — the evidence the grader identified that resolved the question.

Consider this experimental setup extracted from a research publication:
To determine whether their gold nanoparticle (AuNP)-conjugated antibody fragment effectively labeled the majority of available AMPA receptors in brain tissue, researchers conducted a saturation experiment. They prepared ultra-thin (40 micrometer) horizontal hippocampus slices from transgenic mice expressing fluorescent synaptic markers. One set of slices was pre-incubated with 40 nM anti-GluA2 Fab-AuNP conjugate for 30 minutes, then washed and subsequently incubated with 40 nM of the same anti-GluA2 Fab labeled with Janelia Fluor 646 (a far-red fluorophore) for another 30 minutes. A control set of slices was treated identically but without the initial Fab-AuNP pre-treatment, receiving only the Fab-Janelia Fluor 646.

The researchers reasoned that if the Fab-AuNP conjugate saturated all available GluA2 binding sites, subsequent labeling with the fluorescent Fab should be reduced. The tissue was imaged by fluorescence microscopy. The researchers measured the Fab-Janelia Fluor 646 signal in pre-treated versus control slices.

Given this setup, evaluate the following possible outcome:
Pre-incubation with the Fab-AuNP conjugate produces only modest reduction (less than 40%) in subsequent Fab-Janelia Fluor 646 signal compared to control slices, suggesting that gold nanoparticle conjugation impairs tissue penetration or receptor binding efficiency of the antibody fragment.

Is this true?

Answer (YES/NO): NO